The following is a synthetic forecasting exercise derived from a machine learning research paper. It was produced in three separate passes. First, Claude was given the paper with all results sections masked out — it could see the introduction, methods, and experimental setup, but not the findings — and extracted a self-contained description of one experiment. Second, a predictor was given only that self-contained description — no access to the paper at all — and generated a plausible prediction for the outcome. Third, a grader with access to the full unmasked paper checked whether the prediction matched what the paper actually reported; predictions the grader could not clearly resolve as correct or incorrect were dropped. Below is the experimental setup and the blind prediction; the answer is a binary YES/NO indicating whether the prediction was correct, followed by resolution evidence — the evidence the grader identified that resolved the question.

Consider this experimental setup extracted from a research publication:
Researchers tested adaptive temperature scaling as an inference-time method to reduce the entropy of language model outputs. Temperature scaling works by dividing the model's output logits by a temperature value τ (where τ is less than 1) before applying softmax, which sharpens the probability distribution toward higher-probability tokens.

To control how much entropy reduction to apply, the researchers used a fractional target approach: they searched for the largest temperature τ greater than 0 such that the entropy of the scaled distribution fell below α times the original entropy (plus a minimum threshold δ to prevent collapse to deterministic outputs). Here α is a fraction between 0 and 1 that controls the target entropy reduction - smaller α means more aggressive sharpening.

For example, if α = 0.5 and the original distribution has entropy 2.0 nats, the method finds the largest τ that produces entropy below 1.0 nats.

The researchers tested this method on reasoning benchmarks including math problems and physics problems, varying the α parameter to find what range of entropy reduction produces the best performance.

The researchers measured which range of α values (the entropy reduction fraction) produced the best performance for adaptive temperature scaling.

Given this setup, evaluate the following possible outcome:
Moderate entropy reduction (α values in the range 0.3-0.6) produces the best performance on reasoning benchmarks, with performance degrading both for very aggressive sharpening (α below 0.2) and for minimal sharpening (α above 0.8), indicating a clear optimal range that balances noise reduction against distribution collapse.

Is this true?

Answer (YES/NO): NO